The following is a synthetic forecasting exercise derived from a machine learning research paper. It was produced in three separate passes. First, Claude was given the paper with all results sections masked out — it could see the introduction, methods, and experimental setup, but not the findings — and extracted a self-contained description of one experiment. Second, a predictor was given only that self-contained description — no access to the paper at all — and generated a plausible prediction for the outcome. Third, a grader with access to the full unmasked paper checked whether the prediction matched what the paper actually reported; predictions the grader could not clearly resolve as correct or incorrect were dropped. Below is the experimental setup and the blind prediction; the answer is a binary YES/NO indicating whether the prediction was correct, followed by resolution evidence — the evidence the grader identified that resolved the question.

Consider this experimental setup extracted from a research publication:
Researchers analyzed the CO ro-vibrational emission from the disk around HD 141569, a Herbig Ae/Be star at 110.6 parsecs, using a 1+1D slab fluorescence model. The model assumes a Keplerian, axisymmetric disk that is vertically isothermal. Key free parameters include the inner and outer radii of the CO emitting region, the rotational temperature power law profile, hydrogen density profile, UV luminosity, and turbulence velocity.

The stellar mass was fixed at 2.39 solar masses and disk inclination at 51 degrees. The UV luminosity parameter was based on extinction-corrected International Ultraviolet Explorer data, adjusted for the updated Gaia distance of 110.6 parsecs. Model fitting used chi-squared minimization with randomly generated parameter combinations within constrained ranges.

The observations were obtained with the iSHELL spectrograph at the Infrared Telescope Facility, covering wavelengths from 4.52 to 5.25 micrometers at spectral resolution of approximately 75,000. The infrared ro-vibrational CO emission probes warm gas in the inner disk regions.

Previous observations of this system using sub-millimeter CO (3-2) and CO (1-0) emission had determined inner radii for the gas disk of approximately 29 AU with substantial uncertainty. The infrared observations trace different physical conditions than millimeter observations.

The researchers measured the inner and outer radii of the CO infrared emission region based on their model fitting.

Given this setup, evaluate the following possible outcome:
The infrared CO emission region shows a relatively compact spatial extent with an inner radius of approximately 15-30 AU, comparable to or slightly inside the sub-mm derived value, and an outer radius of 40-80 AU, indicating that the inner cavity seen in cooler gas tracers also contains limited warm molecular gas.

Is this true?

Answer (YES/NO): NO